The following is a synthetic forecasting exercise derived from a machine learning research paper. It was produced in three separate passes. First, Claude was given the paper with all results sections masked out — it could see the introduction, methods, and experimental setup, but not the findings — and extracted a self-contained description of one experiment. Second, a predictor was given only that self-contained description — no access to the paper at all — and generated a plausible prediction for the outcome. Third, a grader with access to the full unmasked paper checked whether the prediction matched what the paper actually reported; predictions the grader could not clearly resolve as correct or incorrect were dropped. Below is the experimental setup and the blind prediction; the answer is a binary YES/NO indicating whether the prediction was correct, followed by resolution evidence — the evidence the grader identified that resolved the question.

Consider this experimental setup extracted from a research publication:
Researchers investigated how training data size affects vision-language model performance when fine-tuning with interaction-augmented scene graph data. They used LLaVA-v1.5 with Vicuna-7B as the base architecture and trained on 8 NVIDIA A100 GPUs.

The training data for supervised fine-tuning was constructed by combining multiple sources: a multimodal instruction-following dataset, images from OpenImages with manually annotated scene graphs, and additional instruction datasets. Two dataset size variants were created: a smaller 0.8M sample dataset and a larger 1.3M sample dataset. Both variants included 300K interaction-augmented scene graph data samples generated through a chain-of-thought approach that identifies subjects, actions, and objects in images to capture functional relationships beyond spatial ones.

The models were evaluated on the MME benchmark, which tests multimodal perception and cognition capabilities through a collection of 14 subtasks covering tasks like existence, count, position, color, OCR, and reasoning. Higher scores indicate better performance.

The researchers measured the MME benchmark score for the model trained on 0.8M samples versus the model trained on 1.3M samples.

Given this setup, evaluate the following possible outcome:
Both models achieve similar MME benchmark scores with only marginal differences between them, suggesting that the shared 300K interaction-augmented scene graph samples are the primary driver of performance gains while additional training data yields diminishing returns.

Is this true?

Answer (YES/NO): NO